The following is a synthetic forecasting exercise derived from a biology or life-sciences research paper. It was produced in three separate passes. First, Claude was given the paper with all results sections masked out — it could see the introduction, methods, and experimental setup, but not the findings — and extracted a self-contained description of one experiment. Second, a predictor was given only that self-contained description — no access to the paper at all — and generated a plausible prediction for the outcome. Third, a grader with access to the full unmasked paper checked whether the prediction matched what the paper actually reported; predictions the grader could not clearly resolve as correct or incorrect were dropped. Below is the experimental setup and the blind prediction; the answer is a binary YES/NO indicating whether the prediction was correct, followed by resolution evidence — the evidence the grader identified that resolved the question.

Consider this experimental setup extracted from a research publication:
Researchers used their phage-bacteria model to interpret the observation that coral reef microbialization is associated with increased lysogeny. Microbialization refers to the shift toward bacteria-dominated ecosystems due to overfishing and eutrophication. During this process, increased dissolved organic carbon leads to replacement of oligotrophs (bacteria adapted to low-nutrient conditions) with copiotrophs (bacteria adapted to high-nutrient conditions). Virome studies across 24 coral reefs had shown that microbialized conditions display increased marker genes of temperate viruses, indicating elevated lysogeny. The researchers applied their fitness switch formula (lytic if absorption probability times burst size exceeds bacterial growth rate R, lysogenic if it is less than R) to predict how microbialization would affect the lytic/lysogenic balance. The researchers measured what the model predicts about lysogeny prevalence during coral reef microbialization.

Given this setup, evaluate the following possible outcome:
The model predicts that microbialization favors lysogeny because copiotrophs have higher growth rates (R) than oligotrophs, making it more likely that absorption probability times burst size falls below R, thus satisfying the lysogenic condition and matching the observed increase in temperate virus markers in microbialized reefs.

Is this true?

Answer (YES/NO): YES